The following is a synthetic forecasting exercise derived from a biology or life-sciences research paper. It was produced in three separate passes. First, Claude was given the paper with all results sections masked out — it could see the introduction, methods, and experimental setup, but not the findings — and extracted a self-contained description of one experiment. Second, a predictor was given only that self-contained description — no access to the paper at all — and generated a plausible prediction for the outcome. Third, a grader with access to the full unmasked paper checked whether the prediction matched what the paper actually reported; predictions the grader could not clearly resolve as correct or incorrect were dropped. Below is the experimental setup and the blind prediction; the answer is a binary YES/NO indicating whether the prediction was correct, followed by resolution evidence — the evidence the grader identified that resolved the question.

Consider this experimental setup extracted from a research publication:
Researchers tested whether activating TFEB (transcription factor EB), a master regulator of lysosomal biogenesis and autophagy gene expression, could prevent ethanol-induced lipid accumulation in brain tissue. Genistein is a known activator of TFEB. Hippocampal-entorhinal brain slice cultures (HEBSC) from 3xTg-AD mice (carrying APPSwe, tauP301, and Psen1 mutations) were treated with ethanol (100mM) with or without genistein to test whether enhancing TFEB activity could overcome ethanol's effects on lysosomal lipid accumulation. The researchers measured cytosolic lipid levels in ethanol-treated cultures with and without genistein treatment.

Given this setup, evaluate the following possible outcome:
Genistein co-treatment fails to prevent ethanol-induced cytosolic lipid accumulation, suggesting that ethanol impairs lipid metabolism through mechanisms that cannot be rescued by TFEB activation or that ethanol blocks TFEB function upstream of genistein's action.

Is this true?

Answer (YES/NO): YES